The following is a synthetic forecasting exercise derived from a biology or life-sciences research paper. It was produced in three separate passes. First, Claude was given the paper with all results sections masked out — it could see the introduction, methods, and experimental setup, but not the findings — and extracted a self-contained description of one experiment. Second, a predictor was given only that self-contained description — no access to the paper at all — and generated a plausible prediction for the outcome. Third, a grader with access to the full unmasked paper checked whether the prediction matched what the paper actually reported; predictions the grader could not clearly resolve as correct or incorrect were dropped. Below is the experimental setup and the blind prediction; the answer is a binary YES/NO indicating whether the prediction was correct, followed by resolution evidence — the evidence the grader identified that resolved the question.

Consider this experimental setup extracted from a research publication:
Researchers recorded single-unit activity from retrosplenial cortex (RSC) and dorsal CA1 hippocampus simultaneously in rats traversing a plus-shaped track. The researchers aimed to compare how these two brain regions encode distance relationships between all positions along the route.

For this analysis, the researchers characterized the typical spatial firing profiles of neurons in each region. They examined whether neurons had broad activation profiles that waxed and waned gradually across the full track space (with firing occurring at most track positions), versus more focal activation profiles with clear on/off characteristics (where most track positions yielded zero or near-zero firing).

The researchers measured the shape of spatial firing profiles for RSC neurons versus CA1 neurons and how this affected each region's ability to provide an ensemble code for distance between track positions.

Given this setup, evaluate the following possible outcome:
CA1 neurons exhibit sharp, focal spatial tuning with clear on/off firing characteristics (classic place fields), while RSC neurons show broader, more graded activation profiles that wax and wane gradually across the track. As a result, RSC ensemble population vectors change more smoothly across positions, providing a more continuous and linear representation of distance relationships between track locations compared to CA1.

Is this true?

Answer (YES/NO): YES